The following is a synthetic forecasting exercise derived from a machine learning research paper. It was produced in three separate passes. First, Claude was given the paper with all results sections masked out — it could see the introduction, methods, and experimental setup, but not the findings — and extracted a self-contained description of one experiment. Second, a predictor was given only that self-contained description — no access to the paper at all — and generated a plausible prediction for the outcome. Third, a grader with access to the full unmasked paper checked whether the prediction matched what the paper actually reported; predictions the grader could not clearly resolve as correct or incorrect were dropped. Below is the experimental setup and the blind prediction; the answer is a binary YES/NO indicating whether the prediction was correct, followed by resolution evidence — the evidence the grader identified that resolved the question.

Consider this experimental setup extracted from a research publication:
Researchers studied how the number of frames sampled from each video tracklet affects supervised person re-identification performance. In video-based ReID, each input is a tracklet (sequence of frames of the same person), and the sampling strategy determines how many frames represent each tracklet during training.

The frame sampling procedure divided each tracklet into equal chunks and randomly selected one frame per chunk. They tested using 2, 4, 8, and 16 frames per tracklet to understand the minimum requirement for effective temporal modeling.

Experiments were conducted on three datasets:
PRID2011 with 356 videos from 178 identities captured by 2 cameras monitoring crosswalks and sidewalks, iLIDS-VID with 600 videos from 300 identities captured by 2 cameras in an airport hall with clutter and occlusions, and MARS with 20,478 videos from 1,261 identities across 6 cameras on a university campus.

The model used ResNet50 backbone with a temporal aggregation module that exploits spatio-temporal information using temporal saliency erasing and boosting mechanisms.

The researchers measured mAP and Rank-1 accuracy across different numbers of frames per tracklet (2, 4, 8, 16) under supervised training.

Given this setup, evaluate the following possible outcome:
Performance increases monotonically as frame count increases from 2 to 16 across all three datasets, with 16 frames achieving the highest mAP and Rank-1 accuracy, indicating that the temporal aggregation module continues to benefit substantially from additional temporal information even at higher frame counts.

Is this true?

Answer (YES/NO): NO